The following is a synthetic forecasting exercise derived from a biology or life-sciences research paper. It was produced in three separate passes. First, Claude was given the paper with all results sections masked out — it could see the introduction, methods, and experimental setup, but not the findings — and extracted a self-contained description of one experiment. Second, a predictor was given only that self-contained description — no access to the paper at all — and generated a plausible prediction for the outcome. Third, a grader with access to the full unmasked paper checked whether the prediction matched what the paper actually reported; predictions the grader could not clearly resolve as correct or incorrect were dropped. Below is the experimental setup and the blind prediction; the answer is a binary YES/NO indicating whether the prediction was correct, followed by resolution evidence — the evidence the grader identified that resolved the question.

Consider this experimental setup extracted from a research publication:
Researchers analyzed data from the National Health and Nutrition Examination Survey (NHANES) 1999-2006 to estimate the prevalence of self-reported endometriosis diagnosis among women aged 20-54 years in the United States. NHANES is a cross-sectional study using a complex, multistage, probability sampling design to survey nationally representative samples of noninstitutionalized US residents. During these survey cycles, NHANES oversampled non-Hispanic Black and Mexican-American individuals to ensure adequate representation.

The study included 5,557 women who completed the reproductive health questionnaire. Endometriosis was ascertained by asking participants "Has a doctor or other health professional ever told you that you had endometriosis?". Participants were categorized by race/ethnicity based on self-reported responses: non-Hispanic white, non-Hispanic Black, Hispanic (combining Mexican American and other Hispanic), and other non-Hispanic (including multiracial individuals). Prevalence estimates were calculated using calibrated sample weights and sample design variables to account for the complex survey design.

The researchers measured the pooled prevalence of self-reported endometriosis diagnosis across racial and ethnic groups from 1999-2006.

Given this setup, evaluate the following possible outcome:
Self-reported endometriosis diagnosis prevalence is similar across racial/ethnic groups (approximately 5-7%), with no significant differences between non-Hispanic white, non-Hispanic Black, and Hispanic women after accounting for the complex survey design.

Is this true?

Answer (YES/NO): NO